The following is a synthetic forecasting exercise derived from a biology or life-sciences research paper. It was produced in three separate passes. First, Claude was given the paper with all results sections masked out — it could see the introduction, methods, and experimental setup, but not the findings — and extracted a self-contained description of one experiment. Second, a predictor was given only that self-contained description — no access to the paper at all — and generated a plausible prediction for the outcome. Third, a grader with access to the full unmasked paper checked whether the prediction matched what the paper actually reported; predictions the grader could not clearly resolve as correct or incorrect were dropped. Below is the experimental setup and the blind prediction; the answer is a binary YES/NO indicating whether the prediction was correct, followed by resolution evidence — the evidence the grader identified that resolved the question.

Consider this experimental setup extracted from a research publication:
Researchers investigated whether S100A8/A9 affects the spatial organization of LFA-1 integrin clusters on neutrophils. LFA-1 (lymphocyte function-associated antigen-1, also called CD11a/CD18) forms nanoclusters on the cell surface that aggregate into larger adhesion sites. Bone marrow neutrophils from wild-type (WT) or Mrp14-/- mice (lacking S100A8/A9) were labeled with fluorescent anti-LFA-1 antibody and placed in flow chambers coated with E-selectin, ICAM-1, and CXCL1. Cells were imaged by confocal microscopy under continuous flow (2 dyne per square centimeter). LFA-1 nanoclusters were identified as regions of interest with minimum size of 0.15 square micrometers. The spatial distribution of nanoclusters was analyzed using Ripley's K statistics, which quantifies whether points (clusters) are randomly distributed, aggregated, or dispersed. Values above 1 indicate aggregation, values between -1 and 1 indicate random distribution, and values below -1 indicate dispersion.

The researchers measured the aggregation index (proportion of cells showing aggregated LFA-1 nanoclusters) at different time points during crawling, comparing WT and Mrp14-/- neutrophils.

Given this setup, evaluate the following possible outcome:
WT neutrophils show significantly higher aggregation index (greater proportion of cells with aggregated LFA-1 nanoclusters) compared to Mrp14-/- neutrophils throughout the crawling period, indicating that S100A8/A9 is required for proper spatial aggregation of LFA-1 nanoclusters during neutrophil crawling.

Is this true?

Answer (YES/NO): YES